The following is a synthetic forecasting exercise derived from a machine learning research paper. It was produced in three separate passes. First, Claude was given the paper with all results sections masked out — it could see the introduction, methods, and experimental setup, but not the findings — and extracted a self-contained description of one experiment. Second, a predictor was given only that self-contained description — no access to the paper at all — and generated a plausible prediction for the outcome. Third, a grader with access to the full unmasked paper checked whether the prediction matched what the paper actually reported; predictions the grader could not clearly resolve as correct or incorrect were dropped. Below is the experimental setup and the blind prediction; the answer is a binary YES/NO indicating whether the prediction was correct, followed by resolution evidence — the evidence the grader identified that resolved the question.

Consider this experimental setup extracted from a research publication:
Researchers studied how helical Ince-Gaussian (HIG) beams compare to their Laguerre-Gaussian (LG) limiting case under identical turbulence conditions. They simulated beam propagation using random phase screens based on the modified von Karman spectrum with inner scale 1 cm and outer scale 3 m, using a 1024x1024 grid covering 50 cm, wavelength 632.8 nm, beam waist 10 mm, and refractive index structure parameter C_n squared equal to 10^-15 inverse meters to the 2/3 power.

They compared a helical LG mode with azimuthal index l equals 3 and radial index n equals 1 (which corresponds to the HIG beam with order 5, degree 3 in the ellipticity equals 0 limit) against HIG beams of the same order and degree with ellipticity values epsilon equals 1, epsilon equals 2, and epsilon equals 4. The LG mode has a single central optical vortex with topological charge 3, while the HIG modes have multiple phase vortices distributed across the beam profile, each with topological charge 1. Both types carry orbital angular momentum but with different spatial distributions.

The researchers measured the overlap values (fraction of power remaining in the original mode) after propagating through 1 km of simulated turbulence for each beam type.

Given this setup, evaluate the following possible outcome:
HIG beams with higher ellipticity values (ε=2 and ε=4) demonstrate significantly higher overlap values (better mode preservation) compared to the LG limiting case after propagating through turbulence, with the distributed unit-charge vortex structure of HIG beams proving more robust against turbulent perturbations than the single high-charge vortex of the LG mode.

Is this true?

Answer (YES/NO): NO